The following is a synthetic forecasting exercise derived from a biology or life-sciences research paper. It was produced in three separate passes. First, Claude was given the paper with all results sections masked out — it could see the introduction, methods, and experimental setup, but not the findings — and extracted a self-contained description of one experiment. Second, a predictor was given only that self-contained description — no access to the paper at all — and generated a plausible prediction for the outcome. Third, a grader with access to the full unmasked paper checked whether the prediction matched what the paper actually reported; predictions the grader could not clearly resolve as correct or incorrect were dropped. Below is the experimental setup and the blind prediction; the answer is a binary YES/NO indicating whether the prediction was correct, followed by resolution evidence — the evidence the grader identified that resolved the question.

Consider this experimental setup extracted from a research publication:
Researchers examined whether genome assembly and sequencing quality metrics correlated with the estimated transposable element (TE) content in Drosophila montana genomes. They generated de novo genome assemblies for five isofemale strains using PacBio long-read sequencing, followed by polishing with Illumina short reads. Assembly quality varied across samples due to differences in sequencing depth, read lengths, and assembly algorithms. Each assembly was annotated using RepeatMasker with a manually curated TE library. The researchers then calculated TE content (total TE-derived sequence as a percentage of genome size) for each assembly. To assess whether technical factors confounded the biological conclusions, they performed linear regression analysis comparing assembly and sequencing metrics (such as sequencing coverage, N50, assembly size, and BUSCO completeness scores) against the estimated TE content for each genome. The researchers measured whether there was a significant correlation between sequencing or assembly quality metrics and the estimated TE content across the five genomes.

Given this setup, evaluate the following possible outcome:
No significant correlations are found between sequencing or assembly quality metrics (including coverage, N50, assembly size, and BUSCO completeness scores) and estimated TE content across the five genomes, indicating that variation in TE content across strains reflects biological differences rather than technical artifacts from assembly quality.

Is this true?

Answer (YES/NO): NO